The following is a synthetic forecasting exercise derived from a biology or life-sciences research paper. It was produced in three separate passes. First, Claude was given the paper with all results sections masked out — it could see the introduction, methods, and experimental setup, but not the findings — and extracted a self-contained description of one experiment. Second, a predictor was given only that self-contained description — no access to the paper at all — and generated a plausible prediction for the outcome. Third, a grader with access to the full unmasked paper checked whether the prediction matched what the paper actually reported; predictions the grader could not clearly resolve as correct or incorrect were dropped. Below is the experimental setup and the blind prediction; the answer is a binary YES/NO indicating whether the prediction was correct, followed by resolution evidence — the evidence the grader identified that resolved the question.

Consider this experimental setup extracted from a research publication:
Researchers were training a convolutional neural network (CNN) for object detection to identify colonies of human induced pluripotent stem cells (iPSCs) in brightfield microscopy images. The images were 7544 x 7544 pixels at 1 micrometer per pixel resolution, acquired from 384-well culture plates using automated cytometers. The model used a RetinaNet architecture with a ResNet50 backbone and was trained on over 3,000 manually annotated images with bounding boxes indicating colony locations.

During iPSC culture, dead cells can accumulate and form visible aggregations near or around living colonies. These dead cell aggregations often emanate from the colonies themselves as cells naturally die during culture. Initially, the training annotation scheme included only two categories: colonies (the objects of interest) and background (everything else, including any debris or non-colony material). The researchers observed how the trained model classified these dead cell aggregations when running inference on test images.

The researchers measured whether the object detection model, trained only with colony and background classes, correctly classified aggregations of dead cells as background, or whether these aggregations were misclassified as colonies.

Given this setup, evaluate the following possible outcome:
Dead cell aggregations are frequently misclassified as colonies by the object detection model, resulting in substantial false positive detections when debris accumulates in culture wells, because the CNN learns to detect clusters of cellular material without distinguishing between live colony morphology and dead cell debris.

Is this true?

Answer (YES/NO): NO